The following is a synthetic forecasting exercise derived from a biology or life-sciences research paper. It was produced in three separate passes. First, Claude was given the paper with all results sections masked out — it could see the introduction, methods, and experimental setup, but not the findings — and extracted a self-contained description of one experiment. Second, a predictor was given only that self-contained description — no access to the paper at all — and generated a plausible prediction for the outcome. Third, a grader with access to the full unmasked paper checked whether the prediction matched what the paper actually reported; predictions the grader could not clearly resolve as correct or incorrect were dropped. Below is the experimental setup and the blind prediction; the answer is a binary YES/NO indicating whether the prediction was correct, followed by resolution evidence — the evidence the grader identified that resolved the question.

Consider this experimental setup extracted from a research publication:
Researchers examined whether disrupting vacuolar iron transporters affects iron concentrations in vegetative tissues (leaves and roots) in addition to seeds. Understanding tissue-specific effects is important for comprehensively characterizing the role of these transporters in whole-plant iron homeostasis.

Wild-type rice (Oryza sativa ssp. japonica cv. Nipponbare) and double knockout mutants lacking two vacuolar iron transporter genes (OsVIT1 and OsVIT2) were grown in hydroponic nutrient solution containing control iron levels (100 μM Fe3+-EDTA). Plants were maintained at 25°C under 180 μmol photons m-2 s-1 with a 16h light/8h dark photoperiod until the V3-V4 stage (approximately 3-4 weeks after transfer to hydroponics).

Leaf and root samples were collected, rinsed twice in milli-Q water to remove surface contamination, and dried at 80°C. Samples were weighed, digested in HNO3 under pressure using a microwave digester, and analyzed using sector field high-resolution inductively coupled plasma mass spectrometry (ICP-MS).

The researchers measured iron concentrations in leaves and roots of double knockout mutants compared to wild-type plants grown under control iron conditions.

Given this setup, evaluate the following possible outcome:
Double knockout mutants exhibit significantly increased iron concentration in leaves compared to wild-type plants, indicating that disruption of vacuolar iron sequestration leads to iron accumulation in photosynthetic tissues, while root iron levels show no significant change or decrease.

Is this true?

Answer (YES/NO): NO